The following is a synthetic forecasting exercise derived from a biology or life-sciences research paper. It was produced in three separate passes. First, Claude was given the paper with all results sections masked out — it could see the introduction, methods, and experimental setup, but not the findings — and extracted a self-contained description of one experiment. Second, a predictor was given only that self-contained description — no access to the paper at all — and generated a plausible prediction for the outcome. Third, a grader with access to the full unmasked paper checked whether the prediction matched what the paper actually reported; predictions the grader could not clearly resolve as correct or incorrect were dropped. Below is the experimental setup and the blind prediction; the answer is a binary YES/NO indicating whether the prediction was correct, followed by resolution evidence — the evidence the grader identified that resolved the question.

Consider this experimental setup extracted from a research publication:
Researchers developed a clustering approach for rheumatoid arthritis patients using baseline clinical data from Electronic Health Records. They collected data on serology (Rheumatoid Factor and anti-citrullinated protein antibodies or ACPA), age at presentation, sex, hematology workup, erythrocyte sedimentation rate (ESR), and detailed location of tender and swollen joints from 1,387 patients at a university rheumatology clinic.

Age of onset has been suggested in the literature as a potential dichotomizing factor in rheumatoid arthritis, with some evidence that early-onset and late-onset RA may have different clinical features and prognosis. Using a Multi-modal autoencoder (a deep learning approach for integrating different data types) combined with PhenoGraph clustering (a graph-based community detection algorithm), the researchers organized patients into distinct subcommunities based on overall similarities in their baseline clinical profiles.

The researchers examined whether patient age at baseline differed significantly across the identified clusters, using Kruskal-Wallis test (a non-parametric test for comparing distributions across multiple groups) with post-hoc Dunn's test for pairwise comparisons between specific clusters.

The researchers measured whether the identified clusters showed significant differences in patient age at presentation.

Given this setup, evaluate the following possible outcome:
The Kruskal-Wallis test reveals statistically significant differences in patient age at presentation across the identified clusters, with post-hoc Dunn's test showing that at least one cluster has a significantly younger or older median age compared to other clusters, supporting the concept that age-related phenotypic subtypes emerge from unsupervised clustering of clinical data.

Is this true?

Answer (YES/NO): YES